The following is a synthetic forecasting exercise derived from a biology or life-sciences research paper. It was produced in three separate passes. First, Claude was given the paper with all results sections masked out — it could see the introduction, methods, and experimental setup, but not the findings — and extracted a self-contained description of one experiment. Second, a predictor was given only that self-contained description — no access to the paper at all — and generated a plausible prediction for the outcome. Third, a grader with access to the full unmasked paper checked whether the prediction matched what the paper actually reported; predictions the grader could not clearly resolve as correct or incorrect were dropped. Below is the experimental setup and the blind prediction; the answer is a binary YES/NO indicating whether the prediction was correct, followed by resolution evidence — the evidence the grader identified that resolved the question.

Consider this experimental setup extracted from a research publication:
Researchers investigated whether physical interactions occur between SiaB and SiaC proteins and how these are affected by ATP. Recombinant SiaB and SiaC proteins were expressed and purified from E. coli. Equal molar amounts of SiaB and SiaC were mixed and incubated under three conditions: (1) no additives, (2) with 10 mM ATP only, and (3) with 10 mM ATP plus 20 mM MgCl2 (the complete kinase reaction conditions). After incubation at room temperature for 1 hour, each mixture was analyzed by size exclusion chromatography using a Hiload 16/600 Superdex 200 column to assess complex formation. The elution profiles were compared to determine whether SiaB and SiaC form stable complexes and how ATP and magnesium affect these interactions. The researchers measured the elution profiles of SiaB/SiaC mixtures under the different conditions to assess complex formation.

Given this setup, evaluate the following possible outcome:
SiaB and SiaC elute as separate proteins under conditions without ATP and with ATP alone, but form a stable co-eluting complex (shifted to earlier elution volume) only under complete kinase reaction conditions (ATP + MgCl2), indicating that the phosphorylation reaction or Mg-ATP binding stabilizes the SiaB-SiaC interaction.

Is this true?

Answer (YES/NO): NO